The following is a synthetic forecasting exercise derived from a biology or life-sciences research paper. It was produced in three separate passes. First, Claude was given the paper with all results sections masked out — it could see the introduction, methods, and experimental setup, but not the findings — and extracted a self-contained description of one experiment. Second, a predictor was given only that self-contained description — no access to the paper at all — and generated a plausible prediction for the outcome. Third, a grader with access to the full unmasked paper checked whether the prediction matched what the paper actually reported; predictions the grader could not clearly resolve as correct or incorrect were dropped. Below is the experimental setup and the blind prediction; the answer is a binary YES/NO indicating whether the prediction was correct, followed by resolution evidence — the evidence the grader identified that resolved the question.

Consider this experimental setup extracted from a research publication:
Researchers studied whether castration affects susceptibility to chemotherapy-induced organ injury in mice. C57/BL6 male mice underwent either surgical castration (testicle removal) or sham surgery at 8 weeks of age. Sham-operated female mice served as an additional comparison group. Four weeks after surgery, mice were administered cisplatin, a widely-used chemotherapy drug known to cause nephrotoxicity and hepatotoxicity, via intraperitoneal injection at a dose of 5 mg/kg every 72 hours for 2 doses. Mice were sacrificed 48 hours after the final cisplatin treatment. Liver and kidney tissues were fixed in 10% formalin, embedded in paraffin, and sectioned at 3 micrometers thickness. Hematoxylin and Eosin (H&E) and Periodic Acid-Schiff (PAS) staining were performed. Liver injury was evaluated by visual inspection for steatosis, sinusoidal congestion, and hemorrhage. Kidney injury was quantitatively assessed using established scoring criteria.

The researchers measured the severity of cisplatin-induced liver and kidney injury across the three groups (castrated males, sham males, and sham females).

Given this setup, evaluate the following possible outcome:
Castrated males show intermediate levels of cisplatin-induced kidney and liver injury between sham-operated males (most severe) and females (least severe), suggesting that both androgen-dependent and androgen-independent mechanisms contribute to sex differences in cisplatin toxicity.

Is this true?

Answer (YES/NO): NO